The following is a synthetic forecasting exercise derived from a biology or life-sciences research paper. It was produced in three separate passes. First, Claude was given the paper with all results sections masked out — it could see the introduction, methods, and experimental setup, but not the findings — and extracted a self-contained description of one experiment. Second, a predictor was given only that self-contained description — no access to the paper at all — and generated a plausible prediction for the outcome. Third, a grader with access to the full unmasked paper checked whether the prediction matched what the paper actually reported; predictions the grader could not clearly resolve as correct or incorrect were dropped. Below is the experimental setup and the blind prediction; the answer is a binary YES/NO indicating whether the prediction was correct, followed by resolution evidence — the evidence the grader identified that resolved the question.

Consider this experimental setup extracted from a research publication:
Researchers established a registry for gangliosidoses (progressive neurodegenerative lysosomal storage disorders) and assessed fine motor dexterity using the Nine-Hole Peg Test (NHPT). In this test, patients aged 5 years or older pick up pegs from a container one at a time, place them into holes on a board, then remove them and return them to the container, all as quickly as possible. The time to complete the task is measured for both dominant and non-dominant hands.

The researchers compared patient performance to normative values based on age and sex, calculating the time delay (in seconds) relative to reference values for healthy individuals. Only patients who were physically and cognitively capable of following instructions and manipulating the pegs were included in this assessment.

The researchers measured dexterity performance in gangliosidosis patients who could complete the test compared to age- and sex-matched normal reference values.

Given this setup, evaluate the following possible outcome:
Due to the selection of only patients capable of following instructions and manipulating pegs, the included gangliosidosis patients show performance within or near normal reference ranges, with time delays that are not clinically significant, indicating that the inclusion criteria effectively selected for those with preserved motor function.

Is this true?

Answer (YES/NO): NO